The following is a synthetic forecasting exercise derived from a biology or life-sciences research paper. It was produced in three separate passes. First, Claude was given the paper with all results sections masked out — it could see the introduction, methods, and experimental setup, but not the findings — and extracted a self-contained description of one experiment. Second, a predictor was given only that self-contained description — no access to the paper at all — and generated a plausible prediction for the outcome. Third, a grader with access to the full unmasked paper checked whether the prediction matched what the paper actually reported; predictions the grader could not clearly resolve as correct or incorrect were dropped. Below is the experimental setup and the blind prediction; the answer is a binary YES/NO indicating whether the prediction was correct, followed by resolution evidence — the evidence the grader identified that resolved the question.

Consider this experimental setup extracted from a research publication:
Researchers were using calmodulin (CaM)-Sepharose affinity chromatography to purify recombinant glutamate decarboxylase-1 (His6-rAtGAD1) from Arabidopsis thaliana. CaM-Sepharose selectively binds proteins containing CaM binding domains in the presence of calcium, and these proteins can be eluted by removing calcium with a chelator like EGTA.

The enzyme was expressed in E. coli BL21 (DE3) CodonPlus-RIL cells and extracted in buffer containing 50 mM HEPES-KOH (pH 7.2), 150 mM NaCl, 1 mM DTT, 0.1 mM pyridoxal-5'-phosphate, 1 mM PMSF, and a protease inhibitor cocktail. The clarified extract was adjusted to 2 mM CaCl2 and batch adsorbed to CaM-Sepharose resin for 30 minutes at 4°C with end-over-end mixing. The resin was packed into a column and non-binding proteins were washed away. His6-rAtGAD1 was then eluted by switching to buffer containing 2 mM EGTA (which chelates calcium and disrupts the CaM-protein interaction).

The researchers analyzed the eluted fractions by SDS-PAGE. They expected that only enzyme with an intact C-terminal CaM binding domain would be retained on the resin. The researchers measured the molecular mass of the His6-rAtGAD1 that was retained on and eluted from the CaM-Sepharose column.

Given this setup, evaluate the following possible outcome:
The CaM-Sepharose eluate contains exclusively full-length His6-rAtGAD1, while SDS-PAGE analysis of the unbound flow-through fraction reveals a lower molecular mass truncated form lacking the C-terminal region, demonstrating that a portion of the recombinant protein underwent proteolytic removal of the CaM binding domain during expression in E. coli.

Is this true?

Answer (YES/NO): NO